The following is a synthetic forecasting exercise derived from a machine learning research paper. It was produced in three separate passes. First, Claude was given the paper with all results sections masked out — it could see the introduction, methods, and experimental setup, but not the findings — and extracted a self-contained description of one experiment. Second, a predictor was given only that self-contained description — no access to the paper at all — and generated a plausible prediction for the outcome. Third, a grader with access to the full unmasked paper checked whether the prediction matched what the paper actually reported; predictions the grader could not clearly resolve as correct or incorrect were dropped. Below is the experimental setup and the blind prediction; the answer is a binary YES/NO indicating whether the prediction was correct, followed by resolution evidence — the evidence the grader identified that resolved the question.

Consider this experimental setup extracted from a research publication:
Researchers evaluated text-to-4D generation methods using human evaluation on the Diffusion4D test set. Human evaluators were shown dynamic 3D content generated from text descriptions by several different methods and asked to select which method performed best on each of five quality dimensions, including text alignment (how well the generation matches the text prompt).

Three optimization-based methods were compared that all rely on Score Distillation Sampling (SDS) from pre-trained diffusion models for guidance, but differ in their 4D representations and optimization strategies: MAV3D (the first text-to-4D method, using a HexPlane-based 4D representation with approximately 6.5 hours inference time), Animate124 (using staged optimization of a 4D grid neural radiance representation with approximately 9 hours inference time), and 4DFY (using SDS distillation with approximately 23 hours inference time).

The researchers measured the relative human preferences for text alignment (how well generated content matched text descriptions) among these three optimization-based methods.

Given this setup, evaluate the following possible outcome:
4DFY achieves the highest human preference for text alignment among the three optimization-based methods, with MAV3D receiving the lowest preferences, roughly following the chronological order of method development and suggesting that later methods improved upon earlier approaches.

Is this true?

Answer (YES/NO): YES